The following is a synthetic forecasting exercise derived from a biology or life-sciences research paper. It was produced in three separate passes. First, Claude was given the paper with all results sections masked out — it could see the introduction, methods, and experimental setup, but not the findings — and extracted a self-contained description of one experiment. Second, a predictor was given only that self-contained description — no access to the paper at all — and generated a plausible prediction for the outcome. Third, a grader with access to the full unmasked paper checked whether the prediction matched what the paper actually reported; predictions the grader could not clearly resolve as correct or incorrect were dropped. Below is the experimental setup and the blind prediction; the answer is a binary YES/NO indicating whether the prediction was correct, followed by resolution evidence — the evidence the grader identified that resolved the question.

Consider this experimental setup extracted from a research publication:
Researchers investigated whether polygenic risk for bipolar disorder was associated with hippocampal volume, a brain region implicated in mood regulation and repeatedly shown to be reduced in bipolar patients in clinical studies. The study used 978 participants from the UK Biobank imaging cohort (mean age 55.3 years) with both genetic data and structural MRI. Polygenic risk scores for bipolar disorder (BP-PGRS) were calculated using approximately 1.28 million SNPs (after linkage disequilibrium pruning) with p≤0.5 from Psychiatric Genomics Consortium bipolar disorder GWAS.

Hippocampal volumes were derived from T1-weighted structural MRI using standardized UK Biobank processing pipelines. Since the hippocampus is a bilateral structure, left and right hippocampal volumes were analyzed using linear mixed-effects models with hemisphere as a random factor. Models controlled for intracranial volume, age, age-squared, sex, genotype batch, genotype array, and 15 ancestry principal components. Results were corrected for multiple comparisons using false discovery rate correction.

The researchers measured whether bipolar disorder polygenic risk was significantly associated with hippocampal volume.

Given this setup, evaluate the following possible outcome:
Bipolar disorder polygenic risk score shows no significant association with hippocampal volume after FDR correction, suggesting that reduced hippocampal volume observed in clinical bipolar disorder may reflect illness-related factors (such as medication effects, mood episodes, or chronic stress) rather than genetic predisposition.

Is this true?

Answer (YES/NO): YES